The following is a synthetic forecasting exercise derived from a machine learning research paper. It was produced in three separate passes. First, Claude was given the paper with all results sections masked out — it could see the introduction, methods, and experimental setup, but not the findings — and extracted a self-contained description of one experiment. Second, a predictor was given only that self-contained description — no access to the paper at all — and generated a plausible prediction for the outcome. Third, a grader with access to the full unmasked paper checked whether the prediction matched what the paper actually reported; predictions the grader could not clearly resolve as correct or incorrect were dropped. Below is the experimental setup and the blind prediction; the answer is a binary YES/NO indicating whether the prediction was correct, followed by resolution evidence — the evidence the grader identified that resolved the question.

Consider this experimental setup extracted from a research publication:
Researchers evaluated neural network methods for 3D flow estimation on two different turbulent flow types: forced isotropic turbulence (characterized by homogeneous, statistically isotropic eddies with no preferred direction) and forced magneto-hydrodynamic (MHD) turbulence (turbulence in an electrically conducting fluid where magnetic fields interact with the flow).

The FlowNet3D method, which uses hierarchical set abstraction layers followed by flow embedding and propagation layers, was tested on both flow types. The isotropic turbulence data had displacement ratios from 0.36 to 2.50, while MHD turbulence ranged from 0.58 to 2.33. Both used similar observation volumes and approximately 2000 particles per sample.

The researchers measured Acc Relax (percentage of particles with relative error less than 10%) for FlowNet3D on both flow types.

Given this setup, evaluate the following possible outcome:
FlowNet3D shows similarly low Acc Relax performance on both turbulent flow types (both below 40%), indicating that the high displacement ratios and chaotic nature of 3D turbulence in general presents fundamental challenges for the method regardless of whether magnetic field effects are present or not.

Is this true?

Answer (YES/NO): YES